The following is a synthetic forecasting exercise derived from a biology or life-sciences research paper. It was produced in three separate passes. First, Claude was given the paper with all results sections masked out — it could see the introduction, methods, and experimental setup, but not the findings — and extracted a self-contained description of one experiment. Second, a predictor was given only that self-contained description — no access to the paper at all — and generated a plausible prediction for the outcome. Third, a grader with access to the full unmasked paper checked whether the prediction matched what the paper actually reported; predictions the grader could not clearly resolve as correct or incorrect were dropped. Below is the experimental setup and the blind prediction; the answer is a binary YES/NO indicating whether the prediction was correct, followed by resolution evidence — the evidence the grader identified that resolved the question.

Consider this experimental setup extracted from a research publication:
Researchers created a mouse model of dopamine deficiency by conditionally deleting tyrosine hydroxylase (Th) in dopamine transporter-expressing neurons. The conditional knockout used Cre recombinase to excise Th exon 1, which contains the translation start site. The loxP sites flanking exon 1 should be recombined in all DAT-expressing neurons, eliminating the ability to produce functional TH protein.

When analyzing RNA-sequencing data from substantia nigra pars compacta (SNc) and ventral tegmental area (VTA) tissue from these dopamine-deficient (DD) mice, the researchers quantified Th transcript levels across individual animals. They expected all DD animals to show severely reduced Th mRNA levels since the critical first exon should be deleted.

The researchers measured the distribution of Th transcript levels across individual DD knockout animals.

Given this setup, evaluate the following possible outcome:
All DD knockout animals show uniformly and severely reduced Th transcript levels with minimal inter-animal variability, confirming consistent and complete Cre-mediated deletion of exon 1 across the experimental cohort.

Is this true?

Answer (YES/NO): NO